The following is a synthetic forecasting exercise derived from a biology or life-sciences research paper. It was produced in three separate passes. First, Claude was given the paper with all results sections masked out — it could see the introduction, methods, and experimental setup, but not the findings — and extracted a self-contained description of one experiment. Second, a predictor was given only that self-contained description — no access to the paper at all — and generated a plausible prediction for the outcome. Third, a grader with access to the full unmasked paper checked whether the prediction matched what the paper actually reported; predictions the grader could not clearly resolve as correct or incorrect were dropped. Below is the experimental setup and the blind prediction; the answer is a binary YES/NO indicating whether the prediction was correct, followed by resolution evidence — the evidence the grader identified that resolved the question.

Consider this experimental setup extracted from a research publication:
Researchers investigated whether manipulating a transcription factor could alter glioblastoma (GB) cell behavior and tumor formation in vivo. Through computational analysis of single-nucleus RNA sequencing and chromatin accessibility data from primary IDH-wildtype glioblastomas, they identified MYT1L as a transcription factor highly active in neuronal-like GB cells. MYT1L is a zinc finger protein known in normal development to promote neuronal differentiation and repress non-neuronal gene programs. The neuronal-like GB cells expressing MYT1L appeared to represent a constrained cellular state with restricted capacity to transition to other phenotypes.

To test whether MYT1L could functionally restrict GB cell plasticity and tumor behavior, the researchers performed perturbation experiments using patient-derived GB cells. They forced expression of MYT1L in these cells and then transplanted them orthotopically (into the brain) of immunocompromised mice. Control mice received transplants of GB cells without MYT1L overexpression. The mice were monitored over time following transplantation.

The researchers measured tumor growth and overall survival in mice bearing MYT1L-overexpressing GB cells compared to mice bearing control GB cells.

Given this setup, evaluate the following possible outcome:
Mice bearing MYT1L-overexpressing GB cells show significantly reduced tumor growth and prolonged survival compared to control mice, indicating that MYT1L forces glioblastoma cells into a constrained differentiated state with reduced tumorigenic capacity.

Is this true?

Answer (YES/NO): YES